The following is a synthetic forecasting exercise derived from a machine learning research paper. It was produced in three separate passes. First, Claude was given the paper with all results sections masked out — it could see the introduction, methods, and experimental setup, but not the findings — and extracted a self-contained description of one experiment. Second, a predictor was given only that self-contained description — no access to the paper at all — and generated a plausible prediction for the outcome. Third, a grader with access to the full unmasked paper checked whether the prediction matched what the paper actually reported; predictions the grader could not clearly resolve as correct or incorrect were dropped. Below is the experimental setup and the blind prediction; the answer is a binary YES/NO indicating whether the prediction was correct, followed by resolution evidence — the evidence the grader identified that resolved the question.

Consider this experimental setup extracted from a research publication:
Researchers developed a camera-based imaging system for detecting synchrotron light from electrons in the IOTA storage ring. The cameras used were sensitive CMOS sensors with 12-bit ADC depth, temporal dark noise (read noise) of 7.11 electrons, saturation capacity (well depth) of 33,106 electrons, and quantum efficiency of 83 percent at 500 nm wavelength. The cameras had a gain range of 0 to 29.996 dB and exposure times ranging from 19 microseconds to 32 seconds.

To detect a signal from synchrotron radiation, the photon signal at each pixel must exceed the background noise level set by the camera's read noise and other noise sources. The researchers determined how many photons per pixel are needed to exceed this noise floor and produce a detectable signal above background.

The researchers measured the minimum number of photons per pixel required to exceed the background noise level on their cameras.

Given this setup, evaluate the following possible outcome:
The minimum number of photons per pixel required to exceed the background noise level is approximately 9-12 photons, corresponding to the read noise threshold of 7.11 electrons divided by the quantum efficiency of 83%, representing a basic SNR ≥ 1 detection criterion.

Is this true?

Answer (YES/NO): YES